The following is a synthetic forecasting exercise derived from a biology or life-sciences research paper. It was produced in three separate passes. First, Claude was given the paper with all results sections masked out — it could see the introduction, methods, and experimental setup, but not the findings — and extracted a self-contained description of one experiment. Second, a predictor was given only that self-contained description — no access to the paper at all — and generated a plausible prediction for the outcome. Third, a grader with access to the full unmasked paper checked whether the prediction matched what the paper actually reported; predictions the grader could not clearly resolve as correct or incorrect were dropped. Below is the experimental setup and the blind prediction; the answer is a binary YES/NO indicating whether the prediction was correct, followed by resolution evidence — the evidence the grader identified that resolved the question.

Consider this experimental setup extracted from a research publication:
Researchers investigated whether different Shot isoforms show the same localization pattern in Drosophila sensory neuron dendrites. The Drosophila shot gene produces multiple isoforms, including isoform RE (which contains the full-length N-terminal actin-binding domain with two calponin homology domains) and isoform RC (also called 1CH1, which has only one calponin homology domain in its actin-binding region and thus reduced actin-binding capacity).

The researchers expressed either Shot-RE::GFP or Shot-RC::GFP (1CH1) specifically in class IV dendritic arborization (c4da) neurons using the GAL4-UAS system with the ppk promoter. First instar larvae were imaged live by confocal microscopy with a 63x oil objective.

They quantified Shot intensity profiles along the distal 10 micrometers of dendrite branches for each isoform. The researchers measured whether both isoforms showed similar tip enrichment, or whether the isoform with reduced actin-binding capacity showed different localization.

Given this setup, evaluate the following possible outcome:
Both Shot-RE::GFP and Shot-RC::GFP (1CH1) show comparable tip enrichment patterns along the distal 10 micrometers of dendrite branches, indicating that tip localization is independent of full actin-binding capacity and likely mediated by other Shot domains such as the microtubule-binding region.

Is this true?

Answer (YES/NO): NO